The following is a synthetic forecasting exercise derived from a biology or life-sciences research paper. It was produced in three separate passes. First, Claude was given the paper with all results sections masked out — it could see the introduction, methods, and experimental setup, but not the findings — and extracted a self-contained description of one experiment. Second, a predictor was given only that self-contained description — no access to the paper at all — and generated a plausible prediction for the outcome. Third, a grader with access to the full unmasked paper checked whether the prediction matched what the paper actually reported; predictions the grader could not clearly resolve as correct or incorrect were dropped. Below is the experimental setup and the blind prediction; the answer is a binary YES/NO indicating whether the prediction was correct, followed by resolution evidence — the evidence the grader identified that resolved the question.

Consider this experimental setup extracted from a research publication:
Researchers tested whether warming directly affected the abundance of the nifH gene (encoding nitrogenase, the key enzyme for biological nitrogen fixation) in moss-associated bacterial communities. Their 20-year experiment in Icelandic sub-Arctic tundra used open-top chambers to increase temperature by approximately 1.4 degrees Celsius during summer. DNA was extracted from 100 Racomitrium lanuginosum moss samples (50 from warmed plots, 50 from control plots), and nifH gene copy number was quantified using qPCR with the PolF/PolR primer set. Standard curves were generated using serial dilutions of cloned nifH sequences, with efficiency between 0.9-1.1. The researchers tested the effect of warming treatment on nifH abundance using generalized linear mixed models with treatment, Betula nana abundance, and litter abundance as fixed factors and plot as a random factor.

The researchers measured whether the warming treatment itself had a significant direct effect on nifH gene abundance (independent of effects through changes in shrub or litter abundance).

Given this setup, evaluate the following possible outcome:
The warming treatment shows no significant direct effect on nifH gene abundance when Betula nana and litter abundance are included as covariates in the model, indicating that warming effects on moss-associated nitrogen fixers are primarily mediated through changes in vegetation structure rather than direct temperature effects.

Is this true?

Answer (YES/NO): YES